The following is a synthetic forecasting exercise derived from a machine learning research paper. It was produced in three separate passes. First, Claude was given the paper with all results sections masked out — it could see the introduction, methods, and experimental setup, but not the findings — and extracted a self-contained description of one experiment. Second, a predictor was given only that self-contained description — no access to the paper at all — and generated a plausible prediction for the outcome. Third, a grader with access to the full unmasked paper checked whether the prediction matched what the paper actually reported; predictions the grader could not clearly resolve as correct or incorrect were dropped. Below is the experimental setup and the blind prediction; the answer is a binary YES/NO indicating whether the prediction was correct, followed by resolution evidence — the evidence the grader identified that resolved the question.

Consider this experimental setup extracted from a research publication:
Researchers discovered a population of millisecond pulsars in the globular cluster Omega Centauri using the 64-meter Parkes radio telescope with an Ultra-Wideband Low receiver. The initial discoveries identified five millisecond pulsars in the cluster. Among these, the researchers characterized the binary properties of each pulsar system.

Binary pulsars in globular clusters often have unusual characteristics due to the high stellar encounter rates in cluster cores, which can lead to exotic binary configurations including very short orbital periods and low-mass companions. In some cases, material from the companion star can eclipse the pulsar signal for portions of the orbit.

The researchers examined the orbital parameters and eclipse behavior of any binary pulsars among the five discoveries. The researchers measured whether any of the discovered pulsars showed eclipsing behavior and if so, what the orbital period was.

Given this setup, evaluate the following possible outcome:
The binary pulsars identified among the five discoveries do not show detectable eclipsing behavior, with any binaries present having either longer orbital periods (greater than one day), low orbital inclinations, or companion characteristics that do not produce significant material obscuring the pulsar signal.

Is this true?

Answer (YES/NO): NO